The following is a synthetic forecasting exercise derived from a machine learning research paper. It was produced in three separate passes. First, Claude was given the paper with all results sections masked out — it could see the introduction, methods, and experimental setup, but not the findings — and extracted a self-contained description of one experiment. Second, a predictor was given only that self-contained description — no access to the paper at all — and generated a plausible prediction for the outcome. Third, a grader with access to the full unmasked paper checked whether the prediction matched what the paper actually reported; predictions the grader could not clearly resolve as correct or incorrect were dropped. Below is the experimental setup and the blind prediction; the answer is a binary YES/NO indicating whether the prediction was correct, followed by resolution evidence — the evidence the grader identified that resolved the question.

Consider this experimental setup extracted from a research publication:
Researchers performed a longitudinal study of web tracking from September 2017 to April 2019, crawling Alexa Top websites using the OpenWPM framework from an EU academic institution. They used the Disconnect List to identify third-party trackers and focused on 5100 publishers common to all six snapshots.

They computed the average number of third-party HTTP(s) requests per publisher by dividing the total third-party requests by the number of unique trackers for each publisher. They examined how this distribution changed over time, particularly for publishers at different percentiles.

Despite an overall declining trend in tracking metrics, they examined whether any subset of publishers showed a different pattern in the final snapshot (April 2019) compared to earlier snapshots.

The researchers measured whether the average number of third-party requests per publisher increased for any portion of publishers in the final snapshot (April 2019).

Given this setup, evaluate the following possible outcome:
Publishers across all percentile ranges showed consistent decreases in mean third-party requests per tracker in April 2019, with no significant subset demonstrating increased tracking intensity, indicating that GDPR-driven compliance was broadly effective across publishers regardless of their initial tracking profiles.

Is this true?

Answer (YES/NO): NO